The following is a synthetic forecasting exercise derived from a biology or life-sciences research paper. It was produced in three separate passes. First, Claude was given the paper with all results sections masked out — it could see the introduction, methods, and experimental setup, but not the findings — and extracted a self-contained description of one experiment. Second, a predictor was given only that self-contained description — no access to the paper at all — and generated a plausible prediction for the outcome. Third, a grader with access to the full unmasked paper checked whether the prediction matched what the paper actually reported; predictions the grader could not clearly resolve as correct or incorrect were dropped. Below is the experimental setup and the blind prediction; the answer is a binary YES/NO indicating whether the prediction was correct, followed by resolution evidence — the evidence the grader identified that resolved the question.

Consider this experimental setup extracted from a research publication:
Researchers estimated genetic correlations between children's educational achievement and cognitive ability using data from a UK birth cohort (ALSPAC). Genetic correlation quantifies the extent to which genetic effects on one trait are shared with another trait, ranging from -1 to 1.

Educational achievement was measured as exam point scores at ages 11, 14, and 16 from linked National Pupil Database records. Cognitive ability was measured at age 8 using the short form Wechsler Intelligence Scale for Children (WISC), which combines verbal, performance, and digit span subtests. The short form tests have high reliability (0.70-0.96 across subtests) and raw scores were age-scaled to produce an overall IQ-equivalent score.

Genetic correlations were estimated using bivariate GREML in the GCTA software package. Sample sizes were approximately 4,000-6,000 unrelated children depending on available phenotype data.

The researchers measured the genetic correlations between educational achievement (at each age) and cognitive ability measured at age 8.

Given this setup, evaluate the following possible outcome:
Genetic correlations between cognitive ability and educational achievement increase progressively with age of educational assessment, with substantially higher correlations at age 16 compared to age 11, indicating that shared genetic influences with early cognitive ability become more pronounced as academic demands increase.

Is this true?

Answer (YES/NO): NO